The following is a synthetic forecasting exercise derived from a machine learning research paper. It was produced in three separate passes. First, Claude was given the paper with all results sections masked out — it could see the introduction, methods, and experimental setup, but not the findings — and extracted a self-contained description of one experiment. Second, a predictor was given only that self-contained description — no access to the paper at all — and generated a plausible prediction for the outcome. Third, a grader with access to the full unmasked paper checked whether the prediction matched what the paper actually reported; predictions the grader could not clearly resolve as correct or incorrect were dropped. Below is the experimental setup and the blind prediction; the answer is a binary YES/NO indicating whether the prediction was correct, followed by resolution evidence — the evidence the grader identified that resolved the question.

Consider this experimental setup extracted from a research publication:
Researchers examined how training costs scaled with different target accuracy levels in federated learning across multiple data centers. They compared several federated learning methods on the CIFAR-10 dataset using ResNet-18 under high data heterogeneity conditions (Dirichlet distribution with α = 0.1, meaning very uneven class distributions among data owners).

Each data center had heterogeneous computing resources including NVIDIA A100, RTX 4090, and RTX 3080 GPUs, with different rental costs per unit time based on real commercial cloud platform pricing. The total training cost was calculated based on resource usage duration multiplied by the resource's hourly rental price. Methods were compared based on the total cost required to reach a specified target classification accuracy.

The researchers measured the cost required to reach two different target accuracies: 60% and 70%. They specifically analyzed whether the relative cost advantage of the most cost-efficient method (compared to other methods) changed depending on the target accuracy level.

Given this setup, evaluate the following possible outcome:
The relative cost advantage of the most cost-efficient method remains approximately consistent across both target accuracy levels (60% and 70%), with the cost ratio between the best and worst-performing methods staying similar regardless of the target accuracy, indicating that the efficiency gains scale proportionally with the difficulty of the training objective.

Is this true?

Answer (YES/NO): NO